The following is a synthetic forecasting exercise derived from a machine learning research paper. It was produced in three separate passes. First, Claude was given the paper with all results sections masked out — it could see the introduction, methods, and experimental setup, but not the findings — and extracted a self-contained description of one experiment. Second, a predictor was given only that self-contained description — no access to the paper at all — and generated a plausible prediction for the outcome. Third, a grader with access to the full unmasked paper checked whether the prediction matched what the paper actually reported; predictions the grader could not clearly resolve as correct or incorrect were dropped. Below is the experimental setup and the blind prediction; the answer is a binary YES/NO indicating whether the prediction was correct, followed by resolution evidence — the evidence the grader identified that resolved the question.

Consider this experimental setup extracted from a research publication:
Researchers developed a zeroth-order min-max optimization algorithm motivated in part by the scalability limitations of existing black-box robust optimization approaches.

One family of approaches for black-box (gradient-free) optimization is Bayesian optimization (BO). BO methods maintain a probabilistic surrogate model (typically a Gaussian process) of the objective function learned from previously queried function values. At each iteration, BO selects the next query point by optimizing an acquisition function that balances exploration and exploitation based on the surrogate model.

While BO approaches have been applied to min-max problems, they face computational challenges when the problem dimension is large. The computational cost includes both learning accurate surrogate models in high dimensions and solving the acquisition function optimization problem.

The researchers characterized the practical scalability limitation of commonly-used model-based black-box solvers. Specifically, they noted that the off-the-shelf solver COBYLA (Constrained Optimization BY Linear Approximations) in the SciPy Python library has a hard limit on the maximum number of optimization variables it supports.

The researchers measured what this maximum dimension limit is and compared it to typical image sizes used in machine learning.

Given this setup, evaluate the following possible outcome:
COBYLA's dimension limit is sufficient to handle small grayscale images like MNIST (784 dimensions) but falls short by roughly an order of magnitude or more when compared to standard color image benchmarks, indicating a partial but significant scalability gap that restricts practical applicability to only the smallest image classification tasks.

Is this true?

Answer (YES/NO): NO